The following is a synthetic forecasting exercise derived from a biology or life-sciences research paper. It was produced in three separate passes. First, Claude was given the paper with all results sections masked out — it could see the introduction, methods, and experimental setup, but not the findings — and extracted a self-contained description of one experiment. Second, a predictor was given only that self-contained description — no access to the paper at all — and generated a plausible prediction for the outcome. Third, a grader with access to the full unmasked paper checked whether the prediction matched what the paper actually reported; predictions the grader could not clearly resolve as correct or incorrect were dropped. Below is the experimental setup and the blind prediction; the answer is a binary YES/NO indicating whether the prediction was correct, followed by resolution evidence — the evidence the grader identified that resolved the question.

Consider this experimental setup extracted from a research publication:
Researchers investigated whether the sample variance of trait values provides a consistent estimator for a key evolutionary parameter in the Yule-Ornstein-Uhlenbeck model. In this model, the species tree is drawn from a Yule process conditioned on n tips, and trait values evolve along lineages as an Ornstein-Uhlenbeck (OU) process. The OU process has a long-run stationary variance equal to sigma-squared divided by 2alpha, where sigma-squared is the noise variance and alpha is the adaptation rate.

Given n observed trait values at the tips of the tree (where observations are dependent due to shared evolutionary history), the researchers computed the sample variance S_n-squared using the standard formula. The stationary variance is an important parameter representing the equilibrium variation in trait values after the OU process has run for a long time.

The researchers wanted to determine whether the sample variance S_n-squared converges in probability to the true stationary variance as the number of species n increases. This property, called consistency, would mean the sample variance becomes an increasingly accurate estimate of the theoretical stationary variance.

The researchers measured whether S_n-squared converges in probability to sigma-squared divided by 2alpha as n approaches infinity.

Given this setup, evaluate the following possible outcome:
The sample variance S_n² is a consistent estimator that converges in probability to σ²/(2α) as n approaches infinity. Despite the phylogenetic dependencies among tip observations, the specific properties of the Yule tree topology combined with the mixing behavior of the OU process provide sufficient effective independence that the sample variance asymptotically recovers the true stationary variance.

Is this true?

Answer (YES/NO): YES